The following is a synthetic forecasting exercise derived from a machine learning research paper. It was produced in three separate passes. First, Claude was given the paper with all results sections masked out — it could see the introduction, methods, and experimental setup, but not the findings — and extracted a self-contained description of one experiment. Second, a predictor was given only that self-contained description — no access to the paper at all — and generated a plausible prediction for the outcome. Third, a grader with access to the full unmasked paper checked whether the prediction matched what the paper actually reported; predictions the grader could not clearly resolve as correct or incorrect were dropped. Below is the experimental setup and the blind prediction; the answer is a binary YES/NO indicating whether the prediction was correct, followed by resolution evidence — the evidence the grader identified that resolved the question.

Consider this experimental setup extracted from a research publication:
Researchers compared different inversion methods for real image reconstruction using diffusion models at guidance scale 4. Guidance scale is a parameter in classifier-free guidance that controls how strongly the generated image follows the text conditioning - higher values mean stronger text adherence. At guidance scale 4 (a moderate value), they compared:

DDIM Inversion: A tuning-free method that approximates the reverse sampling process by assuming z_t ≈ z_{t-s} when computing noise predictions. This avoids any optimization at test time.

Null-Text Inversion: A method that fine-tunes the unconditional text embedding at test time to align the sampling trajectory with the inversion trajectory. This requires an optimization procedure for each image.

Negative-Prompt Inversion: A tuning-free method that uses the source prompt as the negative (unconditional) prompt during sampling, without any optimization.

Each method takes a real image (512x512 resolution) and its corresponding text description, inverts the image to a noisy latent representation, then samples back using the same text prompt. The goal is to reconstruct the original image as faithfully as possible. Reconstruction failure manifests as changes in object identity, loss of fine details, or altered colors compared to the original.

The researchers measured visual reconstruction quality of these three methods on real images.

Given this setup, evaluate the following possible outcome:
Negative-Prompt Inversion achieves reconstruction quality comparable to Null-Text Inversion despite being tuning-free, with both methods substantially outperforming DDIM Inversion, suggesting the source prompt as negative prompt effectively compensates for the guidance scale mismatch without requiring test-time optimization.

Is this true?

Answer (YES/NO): NO